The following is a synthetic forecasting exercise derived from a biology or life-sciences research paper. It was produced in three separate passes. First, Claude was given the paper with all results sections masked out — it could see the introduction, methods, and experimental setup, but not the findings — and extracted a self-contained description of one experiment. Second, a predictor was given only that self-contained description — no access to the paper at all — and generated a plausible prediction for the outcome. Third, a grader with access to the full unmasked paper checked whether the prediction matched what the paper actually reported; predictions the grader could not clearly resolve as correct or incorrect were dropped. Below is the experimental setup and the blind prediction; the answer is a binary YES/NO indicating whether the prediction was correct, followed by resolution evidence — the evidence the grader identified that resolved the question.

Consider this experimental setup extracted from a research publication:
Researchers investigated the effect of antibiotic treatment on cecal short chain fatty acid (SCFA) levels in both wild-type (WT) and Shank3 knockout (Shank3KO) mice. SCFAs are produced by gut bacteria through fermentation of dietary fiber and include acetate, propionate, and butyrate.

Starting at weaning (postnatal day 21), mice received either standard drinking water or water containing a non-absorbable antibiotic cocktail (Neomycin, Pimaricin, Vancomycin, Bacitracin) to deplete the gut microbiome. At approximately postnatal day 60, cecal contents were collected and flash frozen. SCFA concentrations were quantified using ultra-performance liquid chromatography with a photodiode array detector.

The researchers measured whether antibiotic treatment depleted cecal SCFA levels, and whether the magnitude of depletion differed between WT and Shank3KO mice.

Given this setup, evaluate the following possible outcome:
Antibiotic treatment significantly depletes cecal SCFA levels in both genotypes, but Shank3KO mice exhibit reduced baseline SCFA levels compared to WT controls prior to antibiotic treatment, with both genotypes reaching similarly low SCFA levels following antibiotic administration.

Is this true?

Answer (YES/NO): NO